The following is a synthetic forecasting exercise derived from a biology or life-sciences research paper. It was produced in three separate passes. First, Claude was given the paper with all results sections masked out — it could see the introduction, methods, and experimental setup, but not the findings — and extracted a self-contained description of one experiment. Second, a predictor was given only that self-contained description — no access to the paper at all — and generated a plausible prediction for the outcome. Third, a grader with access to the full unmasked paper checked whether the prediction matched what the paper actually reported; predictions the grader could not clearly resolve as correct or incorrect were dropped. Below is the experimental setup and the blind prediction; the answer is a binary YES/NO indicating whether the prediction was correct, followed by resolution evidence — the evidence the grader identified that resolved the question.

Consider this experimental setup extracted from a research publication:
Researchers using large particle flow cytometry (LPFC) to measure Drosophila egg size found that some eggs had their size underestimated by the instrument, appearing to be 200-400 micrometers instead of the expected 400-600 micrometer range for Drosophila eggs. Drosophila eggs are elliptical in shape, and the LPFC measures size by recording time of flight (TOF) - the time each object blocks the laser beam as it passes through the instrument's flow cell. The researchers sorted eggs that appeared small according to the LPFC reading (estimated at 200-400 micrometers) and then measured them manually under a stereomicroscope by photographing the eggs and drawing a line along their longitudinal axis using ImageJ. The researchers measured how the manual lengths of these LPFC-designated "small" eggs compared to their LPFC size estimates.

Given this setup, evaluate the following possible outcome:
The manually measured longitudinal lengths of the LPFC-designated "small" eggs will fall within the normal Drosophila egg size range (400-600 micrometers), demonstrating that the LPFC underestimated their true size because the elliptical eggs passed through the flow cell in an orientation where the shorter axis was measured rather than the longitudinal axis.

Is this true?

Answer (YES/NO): YES